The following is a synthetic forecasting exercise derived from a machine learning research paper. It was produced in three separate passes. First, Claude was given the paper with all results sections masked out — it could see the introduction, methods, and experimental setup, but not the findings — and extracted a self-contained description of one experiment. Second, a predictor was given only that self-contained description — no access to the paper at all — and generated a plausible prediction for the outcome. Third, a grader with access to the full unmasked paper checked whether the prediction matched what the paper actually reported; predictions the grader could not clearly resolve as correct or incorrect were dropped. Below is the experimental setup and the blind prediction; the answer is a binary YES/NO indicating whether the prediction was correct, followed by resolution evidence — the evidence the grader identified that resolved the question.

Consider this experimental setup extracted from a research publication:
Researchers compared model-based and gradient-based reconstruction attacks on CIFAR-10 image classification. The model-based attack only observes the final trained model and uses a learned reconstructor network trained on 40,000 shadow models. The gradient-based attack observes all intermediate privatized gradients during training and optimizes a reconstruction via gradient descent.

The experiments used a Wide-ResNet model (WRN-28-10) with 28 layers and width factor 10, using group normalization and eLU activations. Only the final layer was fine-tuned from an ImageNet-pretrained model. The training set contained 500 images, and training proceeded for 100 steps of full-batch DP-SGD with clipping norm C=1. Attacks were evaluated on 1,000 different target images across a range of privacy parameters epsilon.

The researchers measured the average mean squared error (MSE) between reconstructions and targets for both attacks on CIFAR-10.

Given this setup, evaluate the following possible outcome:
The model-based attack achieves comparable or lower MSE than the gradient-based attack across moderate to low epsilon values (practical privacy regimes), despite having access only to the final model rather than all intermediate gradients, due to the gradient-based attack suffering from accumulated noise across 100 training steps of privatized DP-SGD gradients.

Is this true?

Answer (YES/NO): NO